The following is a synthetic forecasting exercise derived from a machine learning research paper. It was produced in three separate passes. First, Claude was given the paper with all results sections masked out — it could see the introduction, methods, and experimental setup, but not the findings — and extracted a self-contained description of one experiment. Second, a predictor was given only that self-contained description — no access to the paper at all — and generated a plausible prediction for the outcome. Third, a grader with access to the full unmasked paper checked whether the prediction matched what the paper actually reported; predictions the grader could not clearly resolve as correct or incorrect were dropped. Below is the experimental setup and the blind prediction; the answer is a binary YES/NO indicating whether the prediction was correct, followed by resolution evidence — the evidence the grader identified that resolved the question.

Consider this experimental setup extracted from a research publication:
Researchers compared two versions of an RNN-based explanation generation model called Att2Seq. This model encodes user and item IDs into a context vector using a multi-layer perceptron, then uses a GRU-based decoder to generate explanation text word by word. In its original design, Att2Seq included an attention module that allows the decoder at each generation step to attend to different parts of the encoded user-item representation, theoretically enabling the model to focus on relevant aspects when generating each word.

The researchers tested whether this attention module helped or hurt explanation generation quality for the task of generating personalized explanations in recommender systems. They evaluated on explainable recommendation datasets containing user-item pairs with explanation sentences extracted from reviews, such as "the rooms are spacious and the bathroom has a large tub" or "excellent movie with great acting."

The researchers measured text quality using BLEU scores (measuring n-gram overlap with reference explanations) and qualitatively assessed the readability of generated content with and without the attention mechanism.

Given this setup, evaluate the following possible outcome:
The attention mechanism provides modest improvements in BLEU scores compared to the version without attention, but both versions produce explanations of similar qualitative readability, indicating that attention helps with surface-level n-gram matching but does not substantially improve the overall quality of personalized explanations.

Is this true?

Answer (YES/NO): NO